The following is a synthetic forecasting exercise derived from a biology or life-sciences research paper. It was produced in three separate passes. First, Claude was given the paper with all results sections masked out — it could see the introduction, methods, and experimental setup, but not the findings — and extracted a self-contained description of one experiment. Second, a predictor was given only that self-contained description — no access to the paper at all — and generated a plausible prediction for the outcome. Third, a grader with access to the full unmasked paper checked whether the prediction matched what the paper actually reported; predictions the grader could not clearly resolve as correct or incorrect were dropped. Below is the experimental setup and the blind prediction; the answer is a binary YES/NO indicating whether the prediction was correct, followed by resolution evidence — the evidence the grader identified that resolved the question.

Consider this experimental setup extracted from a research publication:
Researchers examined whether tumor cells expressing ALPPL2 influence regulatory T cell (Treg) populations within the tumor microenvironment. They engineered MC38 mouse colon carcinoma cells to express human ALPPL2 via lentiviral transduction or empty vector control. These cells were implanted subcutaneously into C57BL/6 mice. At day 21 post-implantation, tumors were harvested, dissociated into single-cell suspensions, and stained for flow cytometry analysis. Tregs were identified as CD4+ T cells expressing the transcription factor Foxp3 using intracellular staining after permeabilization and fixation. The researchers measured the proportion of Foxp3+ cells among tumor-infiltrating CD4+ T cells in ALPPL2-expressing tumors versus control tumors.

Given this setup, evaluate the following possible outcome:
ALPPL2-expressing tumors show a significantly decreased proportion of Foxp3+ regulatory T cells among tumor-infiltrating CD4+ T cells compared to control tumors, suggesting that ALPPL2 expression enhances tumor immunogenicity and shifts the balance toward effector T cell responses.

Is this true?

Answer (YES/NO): NO